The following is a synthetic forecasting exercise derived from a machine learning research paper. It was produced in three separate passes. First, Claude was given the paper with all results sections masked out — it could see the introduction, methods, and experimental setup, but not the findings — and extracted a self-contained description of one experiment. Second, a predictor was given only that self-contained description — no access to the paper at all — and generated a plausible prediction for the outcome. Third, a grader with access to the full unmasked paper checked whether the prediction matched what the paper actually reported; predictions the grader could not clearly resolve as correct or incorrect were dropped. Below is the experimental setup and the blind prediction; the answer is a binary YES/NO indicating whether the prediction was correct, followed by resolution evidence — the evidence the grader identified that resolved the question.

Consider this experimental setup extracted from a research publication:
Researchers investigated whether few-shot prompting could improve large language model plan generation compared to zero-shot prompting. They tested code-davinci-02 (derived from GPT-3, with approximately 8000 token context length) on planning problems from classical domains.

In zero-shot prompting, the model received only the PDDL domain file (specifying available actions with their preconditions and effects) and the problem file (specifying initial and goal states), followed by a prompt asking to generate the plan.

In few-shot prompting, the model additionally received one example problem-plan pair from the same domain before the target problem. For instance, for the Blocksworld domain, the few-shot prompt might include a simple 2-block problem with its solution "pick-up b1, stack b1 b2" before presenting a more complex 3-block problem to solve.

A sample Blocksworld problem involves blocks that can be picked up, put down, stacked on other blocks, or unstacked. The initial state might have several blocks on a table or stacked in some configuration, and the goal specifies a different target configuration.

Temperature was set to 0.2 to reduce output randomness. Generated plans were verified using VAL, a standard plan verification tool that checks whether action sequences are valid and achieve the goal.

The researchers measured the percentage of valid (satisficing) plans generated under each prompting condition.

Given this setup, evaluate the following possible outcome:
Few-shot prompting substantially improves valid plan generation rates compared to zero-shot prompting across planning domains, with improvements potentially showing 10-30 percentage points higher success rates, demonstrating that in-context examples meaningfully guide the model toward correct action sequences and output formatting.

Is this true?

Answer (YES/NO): NO